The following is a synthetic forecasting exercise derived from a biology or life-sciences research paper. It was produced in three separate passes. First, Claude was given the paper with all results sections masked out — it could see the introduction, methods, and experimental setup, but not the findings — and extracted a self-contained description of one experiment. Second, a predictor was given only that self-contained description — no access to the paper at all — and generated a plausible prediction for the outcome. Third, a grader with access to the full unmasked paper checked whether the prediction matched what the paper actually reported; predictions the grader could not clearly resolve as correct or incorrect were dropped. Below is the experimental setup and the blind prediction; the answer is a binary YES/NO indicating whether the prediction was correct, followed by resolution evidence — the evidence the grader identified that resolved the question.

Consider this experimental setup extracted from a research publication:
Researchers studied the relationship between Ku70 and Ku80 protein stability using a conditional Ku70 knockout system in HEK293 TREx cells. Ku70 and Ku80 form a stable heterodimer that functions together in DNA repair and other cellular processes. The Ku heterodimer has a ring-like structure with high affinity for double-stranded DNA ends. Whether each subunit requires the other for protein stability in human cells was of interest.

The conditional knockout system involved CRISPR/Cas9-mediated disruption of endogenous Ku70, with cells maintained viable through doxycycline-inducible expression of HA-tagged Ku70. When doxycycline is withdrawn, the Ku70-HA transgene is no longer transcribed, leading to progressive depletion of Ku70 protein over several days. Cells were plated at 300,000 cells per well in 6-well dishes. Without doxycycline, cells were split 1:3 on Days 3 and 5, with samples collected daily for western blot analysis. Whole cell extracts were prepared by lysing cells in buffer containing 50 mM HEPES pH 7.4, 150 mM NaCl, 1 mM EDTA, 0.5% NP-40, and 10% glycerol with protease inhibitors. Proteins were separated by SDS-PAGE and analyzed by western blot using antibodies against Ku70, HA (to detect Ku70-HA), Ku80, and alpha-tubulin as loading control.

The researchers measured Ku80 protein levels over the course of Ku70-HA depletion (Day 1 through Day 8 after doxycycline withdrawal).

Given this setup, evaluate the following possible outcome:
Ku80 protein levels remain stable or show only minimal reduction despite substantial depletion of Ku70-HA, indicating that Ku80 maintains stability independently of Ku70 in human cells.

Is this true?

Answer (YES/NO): NO